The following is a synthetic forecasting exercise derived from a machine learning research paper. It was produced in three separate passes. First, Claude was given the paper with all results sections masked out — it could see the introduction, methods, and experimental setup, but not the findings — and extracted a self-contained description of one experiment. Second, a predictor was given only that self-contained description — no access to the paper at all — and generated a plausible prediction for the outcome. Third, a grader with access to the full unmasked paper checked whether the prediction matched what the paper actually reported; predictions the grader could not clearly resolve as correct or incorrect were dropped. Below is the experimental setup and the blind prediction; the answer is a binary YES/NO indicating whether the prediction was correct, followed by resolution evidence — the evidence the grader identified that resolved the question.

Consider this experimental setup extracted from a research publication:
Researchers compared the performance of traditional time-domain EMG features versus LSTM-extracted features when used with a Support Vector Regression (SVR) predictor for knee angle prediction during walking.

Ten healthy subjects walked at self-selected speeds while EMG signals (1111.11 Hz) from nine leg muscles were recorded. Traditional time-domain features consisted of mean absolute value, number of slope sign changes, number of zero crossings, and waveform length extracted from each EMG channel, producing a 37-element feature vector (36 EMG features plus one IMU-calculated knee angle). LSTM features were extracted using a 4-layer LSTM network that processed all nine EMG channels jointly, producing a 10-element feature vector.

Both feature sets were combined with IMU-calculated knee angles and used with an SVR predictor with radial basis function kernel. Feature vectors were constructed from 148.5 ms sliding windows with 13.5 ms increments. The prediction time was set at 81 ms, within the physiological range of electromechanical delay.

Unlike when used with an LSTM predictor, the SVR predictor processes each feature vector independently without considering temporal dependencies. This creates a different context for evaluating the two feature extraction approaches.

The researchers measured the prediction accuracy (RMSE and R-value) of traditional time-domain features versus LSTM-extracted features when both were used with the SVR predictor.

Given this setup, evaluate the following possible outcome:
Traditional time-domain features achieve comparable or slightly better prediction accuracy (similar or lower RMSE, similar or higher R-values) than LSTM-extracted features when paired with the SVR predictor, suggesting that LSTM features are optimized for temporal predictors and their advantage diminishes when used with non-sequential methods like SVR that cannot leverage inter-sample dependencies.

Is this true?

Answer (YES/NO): NO